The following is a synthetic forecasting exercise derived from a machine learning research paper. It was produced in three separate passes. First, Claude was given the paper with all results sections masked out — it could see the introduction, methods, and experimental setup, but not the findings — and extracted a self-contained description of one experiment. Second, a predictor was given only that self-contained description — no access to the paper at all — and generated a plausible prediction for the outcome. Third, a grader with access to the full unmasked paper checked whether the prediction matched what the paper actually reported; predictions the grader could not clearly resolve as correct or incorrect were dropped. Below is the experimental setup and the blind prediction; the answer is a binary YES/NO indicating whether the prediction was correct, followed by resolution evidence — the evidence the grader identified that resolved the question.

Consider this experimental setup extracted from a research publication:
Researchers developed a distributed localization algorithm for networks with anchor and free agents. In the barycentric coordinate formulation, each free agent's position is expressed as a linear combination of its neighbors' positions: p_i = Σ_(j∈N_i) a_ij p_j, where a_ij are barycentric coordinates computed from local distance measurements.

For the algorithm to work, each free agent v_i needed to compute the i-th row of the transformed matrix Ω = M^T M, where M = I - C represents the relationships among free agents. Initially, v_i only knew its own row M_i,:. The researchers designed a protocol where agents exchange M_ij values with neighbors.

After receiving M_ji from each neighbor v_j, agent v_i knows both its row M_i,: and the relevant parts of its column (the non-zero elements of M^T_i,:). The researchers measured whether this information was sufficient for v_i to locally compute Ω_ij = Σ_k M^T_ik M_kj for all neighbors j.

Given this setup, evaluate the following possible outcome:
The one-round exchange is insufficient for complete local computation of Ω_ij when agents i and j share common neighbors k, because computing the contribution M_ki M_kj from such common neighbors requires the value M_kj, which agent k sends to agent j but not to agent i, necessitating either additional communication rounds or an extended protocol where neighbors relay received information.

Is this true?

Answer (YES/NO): NO